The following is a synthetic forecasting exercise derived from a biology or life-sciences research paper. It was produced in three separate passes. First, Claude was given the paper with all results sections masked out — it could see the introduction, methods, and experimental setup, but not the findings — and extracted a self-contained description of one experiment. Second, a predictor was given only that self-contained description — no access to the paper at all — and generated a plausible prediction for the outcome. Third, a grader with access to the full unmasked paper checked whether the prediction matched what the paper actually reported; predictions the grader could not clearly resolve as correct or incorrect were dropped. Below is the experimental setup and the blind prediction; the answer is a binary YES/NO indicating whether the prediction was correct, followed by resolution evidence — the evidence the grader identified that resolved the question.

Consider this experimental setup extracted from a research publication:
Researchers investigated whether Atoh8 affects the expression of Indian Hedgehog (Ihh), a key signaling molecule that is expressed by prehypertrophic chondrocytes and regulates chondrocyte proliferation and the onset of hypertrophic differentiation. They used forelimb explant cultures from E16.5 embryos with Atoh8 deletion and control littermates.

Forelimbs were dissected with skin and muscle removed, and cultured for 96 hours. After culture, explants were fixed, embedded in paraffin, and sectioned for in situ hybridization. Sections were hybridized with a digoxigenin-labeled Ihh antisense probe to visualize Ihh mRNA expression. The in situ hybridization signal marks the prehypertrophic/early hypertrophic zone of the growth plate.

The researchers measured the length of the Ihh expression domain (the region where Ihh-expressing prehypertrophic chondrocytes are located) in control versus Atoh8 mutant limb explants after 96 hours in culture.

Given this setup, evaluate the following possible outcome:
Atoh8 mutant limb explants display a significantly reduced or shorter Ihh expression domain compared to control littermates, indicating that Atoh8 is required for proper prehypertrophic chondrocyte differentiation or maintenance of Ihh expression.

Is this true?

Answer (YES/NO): YES